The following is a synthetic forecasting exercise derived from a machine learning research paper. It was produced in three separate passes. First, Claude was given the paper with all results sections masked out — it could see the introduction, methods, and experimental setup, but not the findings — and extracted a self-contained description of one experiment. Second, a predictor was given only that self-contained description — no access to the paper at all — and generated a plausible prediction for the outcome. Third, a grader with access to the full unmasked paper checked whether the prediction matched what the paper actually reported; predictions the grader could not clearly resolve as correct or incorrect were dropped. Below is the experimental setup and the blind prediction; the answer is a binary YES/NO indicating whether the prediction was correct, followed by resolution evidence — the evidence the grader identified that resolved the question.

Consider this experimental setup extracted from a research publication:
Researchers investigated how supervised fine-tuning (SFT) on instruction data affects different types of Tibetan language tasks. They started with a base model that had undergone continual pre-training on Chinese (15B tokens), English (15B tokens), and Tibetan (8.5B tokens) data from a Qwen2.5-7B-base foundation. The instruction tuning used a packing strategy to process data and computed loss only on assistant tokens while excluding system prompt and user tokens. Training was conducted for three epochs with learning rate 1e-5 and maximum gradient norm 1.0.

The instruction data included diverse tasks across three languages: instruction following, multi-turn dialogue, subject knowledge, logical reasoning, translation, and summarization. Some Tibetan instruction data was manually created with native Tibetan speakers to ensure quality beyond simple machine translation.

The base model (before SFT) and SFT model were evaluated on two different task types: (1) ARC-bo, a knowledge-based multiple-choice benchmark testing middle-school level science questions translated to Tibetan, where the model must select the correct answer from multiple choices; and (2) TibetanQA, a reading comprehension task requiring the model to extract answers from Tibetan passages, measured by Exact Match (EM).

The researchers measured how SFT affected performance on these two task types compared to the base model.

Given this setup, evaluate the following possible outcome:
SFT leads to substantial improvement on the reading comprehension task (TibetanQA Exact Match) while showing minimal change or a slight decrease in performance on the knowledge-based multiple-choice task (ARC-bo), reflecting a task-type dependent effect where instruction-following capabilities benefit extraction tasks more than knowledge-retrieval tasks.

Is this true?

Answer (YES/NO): NO